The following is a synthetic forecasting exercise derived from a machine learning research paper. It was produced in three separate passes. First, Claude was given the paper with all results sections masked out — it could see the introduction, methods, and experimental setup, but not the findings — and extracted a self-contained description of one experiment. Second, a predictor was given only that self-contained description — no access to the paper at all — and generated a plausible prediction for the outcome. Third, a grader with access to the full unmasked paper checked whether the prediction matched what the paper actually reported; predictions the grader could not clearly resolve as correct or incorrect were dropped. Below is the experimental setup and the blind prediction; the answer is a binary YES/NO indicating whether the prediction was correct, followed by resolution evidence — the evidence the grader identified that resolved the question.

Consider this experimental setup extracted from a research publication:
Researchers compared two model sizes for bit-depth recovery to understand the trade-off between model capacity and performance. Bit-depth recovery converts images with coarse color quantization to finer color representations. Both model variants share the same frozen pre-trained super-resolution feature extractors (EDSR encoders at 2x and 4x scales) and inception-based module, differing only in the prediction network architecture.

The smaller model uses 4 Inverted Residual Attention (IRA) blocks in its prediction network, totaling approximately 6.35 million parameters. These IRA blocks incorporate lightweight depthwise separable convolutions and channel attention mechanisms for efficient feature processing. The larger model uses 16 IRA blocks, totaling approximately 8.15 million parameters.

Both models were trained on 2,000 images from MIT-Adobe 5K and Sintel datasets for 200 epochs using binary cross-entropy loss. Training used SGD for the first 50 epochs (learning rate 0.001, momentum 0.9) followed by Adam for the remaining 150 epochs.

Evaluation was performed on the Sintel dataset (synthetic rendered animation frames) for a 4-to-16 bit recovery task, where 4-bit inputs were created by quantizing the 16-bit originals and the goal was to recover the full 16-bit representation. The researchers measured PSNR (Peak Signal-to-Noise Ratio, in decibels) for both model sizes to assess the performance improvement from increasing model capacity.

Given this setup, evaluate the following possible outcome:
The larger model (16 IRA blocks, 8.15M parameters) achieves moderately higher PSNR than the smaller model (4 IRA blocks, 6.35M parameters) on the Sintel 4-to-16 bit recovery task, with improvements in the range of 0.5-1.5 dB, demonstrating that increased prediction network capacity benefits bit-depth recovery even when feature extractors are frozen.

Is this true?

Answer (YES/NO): YES